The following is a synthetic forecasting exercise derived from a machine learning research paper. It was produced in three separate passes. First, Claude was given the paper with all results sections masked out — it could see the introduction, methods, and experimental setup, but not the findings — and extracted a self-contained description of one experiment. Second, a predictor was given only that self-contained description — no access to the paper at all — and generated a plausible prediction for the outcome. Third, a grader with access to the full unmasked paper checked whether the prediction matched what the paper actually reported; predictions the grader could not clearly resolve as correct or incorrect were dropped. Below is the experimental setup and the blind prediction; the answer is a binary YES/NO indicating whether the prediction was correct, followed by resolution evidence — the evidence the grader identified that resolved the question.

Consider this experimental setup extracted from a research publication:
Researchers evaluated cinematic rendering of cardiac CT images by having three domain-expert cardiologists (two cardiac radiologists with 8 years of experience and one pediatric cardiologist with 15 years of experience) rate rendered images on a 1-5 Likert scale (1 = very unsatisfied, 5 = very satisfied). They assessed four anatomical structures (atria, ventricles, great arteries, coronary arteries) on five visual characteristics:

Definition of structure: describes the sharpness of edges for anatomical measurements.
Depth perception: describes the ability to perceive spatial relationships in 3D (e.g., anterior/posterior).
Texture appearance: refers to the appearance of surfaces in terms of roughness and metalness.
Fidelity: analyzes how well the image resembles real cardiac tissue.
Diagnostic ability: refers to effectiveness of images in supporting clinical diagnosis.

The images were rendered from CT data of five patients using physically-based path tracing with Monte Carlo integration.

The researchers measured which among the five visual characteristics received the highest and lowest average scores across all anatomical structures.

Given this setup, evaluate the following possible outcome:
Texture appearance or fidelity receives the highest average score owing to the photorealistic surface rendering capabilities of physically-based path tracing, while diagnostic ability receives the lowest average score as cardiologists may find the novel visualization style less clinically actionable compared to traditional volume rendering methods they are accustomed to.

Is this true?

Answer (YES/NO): NO